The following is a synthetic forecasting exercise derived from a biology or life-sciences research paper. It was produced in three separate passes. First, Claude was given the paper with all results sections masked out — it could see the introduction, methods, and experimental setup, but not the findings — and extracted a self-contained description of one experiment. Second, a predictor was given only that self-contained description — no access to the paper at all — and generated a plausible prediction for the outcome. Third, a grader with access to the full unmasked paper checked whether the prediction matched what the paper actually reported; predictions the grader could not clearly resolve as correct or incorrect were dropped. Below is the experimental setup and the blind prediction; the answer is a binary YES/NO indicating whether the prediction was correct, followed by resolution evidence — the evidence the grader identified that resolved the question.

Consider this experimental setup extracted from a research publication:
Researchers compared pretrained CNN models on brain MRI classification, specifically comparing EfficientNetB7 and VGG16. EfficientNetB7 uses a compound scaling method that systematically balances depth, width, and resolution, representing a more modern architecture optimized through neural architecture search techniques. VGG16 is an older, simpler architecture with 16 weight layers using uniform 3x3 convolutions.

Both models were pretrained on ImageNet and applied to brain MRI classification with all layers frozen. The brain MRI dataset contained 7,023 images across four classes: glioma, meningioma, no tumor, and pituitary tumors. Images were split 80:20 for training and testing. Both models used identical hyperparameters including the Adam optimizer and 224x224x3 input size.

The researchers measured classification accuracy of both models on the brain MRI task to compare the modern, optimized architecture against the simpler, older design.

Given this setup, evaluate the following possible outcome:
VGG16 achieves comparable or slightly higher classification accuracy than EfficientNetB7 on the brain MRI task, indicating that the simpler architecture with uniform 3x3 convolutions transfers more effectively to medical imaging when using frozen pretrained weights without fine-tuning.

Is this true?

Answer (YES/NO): YES